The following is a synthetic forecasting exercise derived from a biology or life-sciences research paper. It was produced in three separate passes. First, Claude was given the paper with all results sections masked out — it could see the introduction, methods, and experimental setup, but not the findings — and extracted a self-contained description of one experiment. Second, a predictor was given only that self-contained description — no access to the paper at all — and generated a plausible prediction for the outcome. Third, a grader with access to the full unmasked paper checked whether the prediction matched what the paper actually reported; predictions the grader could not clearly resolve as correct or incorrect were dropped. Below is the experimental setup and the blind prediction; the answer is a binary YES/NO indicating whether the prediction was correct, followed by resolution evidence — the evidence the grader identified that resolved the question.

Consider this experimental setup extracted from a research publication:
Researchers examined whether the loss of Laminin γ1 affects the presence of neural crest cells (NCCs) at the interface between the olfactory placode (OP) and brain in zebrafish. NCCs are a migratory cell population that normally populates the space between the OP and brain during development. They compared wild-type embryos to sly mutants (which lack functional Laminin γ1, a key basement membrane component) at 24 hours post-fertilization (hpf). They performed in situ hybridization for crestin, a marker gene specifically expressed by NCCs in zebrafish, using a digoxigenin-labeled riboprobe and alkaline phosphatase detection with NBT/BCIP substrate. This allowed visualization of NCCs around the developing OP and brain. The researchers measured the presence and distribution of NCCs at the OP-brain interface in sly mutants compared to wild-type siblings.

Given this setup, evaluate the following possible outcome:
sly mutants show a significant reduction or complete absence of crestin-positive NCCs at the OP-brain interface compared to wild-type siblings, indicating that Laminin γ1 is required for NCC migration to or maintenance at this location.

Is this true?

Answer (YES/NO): YES